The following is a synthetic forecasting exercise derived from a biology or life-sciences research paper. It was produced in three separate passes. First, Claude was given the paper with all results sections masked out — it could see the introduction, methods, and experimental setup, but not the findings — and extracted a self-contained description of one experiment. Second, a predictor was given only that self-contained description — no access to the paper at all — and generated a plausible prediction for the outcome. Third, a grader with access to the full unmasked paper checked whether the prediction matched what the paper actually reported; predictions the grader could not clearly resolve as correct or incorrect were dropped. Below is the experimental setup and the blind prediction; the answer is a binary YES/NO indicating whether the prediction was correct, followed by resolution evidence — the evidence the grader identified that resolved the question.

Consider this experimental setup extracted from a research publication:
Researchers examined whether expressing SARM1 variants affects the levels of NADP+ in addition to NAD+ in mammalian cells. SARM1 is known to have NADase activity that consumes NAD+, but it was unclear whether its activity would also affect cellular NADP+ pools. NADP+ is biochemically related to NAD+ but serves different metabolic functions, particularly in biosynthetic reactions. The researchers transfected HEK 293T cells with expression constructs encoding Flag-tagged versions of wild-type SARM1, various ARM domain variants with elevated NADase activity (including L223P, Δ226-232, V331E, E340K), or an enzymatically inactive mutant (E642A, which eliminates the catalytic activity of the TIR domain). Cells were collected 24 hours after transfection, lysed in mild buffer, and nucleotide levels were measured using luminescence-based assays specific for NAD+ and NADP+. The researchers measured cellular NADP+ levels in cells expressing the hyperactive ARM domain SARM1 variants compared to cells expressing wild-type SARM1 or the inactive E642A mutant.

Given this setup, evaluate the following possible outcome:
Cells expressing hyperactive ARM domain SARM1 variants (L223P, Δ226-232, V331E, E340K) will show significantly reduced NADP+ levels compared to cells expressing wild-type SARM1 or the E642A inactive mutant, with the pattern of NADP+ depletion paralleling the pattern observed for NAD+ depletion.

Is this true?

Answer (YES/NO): YES